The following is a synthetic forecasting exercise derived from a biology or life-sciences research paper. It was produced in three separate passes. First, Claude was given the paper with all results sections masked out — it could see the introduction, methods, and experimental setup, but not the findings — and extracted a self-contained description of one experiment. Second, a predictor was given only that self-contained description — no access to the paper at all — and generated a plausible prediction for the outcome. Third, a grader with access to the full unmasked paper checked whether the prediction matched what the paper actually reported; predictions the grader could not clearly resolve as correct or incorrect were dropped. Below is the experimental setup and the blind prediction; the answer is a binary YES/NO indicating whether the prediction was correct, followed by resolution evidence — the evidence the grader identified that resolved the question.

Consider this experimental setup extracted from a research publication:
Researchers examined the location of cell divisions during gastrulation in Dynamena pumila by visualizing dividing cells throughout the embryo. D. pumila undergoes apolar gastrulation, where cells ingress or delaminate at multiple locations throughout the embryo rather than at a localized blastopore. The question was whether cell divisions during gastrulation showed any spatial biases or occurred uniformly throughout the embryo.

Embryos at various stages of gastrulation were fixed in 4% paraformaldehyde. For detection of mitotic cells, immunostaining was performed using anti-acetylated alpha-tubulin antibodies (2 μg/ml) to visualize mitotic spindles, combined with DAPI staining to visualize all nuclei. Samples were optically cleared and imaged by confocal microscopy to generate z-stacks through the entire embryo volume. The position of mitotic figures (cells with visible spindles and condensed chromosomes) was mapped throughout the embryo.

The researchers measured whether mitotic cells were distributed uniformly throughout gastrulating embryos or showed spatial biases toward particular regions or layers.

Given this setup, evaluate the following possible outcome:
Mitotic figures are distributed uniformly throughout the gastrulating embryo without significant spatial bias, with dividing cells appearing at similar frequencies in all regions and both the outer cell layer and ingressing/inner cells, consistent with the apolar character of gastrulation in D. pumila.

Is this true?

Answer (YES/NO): NO